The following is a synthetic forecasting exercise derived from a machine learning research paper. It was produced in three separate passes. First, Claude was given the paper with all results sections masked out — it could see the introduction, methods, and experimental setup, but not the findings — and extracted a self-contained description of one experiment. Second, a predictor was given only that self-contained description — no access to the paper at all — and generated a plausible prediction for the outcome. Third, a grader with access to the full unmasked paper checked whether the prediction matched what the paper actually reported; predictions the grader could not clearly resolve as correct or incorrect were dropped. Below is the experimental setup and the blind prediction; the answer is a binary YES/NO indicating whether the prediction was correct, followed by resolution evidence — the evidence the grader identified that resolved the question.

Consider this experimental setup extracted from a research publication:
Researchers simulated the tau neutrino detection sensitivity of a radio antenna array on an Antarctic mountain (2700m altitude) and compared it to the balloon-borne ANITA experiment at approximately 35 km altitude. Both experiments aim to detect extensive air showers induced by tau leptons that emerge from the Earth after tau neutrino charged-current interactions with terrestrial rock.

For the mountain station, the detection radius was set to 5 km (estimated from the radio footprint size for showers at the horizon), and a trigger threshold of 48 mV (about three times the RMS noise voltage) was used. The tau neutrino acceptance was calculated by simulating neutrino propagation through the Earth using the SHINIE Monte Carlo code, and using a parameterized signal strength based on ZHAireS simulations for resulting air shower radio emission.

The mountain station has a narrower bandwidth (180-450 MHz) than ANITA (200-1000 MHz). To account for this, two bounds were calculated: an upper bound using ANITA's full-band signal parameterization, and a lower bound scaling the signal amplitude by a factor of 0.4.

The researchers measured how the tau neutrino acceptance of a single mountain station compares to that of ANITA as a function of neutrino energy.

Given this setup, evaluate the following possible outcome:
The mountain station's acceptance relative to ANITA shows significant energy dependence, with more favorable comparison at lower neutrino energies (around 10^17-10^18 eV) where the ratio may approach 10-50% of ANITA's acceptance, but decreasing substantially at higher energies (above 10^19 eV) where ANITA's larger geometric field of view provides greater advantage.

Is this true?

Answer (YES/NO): NO